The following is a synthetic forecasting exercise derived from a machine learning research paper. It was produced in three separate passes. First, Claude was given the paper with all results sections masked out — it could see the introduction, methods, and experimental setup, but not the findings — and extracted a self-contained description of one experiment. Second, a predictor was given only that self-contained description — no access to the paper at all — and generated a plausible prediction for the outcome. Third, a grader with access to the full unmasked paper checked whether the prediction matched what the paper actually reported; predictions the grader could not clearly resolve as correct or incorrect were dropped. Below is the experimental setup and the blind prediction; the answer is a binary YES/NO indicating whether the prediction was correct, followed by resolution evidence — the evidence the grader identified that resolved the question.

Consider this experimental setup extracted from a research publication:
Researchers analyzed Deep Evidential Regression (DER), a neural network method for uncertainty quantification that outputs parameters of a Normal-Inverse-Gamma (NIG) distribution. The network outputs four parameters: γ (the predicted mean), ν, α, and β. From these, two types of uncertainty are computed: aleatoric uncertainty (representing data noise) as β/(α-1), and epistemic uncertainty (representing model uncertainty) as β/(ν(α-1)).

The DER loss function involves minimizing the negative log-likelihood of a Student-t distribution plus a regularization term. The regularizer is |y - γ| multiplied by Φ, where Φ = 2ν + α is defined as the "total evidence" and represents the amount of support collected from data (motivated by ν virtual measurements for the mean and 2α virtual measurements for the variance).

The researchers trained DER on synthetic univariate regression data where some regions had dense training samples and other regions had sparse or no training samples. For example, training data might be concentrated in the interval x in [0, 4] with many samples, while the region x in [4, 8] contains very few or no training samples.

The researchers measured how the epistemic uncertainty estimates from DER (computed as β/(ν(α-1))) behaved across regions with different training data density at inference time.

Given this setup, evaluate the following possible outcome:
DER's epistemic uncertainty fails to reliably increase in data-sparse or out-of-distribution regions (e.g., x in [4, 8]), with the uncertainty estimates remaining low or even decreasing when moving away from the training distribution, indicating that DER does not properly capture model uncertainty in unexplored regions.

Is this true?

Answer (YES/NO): NO